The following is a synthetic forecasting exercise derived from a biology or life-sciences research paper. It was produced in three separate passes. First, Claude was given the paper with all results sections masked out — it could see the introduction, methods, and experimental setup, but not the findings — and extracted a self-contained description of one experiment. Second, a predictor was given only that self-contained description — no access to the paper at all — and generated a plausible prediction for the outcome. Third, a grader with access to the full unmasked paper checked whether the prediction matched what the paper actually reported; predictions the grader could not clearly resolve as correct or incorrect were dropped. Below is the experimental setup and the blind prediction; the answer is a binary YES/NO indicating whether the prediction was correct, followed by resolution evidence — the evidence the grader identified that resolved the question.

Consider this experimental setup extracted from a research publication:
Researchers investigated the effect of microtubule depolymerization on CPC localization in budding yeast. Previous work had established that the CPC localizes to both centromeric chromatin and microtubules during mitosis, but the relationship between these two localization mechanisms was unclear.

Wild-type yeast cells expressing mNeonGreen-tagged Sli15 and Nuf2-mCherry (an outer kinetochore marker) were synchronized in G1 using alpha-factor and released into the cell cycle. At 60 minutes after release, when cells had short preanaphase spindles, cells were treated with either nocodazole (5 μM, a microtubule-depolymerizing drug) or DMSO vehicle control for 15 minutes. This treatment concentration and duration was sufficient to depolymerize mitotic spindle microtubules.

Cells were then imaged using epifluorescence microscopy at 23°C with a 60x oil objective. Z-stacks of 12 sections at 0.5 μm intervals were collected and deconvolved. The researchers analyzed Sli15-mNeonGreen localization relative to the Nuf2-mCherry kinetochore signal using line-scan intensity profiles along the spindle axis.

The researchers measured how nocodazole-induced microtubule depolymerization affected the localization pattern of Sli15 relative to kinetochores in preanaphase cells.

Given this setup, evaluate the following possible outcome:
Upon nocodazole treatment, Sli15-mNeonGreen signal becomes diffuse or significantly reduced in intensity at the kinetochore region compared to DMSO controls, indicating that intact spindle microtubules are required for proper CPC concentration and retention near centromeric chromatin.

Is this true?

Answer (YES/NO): NO